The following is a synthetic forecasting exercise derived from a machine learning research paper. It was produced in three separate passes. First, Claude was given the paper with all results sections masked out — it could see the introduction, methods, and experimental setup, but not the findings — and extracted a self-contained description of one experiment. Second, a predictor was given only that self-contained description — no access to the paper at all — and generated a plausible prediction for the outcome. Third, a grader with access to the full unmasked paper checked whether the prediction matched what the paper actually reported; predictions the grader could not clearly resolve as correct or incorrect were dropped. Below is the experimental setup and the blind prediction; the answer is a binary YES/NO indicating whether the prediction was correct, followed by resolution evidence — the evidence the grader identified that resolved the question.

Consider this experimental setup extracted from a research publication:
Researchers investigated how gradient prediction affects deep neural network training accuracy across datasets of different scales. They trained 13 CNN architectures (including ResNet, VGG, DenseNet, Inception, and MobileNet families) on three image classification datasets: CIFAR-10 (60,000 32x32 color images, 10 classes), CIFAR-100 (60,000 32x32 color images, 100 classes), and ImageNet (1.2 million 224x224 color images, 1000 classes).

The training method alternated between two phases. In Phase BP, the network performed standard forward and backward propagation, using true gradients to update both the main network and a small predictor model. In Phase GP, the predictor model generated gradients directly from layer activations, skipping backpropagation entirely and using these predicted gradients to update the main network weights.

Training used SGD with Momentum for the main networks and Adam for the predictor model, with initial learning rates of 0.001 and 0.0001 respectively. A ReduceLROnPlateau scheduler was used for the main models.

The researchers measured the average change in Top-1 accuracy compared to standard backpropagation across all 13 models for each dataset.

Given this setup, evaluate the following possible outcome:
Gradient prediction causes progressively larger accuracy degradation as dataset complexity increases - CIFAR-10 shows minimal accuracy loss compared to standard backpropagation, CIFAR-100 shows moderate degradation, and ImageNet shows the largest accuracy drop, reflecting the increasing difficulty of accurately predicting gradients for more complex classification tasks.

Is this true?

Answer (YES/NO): NO